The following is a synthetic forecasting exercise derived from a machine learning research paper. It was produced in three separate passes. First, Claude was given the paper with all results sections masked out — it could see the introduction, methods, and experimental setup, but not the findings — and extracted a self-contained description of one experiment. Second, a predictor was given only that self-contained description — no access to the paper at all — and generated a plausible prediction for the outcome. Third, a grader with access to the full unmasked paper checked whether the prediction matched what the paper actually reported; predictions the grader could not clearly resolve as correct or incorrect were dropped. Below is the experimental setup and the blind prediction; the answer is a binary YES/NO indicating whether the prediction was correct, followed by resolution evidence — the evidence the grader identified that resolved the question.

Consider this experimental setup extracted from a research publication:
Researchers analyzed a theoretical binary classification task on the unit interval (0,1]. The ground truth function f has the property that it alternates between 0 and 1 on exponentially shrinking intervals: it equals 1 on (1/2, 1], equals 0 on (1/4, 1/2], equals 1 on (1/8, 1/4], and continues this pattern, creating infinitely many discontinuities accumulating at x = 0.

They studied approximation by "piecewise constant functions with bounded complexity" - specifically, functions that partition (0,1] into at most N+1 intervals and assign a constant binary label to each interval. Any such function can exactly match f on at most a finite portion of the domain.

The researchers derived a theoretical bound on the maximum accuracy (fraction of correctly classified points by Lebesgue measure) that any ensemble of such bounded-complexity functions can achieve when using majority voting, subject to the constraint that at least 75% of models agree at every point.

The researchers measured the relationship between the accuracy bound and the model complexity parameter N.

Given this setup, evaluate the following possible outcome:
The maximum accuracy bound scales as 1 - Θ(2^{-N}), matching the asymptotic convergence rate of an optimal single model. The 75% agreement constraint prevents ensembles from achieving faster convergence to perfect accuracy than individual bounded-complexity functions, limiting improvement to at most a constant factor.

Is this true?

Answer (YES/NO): NO